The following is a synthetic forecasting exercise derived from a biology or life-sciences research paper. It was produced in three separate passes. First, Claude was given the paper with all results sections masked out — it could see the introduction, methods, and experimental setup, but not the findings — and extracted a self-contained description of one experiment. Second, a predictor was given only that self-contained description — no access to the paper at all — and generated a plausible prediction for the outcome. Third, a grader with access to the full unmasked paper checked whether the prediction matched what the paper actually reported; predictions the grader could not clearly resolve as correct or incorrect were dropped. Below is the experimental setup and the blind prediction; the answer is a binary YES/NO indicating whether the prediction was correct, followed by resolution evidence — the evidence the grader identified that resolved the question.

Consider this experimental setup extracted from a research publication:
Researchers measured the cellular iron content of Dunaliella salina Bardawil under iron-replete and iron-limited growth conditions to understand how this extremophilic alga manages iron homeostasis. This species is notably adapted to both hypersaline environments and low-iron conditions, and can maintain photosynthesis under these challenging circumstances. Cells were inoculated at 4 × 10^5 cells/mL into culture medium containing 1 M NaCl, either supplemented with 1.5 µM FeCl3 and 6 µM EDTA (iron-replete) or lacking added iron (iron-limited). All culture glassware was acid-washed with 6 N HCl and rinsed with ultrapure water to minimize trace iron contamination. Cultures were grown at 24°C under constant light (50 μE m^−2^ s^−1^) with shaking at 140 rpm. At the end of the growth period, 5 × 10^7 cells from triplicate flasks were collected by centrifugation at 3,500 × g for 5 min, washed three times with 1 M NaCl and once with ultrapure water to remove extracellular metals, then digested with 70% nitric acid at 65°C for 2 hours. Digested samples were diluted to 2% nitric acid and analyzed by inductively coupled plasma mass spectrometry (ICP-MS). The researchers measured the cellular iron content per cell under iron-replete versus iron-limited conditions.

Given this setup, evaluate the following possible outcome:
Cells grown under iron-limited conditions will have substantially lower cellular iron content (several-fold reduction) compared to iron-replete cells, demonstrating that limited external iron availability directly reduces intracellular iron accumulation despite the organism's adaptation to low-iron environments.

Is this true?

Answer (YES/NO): YES